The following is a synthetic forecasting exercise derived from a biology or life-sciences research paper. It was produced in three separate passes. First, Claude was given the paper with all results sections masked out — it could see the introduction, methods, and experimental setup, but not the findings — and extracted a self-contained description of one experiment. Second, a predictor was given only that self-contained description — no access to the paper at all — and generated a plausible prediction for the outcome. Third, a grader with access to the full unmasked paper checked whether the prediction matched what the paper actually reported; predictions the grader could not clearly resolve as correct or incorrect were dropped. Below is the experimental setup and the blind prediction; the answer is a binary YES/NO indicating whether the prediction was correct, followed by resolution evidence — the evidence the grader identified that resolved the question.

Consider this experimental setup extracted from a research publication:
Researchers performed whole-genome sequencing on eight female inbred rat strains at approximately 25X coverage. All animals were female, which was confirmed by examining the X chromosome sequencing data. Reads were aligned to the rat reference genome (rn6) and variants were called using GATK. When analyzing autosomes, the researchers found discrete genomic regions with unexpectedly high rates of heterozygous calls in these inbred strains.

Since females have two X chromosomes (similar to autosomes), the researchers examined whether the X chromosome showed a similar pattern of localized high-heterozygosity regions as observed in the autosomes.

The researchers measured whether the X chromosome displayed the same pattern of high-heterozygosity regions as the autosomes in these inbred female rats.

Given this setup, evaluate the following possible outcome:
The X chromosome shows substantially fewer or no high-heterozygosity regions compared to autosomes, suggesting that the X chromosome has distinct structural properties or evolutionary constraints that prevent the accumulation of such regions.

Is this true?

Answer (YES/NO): NO